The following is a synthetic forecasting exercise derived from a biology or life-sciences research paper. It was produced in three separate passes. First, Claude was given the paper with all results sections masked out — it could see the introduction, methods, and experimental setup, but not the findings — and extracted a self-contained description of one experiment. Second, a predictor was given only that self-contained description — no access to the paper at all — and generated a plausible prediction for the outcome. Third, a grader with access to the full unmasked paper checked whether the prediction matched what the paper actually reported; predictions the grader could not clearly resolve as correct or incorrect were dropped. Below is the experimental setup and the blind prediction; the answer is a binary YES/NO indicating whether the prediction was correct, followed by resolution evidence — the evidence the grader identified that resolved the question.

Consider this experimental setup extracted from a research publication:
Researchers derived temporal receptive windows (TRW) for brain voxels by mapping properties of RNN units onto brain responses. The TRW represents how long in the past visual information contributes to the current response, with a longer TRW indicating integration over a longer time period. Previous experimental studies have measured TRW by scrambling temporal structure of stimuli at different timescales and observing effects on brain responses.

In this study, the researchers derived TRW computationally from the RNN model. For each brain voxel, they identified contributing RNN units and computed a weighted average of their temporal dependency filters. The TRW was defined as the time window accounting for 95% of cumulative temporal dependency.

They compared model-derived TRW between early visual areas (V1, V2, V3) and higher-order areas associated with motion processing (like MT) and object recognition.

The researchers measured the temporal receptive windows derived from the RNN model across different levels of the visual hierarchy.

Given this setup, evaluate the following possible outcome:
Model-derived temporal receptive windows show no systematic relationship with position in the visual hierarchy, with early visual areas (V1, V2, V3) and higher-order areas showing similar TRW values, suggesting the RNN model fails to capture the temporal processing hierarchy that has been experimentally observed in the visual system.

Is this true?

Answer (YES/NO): NO